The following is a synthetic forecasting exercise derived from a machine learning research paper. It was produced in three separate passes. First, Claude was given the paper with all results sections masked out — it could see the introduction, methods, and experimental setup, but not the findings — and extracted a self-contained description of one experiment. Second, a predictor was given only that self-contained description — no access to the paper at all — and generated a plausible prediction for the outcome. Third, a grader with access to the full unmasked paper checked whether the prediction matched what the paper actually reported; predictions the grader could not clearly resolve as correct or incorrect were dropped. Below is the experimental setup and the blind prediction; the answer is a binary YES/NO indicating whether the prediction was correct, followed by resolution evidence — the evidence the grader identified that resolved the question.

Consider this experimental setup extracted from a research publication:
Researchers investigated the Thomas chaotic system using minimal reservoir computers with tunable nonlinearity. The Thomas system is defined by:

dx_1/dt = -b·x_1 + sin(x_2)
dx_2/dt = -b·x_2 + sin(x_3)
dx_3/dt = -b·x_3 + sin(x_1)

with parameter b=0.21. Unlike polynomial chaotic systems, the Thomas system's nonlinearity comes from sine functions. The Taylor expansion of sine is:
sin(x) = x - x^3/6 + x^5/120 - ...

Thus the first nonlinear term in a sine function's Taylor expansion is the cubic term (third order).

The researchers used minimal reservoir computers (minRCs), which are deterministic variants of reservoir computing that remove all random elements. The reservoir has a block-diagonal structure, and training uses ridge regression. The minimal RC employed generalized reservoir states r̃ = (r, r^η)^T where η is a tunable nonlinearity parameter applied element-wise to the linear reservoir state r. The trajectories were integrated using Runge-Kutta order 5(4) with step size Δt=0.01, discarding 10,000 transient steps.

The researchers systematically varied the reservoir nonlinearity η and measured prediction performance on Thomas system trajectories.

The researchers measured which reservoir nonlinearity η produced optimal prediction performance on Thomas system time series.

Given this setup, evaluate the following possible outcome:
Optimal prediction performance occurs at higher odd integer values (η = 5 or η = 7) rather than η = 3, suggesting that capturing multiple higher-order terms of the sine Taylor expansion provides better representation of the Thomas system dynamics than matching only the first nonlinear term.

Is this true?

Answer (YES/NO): NO